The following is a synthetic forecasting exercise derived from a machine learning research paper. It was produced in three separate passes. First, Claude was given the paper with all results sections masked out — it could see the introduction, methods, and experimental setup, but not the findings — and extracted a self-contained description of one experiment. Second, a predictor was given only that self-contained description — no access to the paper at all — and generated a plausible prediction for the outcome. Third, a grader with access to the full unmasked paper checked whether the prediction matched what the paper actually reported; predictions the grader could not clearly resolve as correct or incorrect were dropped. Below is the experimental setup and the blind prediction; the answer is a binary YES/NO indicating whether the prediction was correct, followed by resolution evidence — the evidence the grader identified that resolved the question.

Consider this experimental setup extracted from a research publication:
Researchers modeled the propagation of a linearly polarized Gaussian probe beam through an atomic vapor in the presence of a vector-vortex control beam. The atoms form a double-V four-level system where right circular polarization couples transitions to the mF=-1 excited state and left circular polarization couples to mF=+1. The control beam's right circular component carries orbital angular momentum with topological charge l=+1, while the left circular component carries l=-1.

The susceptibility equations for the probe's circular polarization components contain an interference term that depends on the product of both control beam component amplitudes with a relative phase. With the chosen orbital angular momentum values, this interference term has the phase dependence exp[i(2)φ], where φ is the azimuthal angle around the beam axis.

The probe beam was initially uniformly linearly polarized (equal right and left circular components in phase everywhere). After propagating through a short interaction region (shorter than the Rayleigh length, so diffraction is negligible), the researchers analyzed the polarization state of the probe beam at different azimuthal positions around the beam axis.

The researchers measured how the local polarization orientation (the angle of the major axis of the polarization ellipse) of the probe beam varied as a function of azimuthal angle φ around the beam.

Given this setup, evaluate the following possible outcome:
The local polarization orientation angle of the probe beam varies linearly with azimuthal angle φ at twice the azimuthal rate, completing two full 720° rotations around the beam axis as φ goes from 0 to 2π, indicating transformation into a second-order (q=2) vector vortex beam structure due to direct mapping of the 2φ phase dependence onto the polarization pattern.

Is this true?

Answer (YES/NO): NO